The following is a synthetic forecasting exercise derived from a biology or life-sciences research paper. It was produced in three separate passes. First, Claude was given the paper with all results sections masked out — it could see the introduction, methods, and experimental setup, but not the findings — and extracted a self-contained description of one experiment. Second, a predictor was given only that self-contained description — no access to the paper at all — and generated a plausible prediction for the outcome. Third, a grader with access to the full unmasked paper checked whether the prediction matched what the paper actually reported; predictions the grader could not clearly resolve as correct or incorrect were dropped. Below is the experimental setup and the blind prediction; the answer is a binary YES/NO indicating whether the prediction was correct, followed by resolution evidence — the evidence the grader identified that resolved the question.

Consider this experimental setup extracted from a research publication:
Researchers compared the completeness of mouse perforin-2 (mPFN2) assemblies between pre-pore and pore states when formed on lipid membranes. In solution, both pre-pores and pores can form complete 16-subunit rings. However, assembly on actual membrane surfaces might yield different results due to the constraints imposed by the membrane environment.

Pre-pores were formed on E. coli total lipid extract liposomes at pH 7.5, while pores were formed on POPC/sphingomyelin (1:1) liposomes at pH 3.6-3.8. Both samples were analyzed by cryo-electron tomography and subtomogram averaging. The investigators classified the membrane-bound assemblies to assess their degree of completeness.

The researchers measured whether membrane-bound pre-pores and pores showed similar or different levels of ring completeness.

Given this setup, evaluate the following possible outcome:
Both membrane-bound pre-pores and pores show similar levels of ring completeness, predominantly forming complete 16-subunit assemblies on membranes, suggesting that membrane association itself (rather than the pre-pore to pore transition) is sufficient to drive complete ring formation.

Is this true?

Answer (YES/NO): NO